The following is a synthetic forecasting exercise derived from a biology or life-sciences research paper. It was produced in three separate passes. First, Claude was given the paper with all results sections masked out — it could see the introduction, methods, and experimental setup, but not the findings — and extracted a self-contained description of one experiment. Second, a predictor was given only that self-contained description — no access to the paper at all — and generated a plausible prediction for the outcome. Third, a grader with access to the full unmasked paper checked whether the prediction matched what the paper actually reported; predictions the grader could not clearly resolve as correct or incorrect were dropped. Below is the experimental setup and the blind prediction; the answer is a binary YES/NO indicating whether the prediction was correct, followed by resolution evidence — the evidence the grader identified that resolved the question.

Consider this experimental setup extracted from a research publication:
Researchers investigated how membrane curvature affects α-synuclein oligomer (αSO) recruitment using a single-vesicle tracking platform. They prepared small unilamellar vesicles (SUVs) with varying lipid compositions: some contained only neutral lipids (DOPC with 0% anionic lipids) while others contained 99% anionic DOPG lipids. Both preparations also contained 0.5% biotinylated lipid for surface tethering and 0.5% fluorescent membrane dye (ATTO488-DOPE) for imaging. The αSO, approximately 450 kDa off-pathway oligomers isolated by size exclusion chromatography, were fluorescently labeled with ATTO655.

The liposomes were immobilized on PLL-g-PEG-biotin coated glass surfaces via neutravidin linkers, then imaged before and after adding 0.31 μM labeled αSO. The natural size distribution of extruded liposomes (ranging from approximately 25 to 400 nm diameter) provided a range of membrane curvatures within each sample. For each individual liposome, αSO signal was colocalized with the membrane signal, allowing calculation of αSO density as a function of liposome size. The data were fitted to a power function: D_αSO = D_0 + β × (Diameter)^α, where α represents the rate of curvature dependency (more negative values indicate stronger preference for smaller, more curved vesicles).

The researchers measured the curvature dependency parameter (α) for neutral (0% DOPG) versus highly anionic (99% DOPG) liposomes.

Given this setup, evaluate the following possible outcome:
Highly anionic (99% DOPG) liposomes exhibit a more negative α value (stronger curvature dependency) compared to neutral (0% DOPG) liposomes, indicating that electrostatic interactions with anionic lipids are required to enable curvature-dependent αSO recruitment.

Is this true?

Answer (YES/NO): NO